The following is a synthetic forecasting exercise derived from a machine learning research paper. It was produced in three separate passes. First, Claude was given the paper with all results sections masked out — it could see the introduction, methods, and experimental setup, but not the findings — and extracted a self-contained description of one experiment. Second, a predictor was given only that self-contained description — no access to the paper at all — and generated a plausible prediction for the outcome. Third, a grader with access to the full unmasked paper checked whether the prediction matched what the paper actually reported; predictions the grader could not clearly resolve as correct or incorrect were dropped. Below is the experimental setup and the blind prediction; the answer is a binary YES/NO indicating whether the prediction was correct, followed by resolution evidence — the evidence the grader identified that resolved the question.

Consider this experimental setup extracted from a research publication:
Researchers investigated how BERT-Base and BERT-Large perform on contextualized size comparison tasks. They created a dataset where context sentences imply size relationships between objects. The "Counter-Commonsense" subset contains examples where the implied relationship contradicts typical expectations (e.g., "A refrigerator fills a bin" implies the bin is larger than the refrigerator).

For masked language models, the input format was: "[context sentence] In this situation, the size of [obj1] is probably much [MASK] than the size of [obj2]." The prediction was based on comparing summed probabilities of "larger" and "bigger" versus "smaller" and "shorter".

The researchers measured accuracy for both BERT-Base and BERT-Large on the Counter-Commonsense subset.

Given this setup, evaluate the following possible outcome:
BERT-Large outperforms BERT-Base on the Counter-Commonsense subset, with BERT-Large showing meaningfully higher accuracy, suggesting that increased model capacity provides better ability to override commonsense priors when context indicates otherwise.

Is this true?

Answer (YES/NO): NO